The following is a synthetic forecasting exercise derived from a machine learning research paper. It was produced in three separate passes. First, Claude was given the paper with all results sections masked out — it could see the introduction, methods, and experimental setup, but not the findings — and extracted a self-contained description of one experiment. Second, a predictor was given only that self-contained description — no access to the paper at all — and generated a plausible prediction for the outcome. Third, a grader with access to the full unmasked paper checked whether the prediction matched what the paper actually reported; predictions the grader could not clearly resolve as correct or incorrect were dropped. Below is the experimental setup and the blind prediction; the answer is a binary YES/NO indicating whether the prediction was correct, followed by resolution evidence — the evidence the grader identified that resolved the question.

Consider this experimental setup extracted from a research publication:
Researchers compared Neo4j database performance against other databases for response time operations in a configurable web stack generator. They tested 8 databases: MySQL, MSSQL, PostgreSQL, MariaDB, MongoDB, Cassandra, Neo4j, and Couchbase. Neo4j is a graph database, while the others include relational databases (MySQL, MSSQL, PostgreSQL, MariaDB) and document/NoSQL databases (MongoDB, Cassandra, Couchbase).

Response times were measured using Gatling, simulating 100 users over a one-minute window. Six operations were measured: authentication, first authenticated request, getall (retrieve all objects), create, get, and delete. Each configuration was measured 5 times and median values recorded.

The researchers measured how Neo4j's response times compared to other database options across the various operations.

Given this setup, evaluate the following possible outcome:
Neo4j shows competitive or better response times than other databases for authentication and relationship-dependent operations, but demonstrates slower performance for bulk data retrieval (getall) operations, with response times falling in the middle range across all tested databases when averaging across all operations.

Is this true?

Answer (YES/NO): NO